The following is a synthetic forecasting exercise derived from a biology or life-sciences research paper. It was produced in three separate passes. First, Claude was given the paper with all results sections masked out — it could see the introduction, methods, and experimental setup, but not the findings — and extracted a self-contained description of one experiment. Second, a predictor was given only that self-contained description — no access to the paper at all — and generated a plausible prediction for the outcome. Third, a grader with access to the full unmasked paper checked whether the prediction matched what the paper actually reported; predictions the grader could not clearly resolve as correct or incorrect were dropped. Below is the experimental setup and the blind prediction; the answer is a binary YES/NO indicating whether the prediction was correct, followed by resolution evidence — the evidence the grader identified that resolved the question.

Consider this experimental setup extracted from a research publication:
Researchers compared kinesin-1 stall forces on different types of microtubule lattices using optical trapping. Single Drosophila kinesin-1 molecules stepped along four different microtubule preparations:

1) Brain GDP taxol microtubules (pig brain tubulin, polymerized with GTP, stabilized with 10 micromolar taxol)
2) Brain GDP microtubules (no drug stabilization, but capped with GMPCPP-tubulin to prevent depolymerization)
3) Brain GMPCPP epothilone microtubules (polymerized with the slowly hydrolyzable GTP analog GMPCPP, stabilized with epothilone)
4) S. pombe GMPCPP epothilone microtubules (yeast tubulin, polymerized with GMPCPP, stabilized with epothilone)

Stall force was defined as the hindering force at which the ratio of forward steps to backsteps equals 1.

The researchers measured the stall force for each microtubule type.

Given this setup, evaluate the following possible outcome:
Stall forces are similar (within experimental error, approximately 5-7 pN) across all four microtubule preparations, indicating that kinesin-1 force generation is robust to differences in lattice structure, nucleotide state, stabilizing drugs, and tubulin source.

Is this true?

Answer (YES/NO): NO